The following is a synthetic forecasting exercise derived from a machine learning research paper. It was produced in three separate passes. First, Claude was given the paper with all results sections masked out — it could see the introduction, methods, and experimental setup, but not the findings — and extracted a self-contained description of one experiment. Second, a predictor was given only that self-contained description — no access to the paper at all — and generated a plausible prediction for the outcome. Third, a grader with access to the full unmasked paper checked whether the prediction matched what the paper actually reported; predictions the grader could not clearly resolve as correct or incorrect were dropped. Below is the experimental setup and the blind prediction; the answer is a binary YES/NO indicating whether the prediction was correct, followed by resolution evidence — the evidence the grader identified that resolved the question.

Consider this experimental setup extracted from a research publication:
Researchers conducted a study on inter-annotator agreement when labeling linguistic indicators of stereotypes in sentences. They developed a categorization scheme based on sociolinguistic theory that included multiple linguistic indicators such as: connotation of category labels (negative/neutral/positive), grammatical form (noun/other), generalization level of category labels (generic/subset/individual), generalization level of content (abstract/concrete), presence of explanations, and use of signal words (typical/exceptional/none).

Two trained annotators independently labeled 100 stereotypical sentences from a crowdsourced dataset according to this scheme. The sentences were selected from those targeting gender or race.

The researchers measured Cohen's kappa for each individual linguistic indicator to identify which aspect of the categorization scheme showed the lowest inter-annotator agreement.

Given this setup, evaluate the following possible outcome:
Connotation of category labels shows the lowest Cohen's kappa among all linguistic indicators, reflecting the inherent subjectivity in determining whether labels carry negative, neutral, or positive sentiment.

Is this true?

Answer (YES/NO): NO